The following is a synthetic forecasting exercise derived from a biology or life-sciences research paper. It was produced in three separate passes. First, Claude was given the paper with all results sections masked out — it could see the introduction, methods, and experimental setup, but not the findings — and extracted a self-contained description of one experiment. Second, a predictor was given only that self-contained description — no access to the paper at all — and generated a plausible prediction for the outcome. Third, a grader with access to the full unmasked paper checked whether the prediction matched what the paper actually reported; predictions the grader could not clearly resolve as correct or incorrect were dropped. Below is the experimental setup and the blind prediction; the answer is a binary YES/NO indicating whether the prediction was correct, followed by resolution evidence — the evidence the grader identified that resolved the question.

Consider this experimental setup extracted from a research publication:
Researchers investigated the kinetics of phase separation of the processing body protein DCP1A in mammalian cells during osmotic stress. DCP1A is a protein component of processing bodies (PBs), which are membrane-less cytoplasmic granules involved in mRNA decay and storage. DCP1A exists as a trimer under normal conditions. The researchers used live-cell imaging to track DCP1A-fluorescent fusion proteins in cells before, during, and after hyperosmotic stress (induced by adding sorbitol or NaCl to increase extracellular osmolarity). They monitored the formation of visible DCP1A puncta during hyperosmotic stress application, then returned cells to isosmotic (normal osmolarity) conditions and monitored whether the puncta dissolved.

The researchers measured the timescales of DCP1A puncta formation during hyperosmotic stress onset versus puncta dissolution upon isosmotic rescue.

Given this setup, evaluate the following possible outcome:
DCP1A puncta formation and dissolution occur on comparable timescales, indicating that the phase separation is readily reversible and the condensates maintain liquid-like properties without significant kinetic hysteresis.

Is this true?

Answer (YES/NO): NO